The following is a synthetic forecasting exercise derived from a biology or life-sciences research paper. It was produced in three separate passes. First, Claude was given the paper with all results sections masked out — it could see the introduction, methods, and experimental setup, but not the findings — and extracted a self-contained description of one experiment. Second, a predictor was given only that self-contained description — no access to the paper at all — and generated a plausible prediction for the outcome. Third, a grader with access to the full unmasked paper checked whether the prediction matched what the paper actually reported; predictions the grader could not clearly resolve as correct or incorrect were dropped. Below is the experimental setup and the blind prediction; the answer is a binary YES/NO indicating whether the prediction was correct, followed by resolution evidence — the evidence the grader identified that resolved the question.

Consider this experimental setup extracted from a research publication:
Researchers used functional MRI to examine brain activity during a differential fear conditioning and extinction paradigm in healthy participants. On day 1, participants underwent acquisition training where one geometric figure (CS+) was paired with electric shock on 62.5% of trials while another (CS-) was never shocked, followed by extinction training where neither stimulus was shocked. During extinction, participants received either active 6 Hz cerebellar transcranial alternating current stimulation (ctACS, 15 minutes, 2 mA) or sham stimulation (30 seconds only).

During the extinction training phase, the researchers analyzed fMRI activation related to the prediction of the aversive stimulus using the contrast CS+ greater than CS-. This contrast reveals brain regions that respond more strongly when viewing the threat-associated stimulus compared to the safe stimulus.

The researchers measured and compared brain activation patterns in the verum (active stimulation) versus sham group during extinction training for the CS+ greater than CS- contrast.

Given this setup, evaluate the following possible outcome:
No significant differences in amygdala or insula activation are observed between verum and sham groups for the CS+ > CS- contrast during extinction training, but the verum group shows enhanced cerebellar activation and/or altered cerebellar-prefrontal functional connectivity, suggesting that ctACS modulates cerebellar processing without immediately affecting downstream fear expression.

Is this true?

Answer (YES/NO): NO